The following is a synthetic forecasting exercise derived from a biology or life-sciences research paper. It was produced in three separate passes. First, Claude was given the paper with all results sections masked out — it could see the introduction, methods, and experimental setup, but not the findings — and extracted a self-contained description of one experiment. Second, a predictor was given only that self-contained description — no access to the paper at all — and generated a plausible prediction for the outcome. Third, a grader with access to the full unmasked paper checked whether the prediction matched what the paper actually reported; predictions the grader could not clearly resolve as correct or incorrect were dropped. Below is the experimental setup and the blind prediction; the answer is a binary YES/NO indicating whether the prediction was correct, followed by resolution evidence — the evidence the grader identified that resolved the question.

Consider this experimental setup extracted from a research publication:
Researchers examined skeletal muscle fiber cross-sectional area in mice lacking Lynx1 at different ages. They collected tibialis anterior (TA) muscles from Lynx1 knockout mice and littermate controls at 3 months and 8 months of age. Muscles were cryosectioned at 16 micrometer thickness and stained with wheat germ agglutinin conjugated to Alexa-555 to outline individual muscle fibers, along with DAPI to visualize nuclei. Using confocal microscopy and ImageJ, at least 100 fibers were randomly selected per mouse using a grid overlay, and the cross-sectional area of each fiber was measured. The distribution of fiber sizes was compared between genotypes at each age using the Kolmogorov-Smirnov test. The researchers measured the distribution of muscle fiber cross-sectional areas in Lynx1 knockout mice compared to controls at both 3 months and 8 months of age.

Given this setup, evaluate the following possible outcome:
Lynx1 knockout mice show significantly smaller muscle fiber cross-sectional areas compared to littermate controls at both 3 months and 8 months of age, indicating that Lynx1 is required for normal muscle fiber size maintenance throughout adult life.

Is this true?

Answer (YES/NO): NO